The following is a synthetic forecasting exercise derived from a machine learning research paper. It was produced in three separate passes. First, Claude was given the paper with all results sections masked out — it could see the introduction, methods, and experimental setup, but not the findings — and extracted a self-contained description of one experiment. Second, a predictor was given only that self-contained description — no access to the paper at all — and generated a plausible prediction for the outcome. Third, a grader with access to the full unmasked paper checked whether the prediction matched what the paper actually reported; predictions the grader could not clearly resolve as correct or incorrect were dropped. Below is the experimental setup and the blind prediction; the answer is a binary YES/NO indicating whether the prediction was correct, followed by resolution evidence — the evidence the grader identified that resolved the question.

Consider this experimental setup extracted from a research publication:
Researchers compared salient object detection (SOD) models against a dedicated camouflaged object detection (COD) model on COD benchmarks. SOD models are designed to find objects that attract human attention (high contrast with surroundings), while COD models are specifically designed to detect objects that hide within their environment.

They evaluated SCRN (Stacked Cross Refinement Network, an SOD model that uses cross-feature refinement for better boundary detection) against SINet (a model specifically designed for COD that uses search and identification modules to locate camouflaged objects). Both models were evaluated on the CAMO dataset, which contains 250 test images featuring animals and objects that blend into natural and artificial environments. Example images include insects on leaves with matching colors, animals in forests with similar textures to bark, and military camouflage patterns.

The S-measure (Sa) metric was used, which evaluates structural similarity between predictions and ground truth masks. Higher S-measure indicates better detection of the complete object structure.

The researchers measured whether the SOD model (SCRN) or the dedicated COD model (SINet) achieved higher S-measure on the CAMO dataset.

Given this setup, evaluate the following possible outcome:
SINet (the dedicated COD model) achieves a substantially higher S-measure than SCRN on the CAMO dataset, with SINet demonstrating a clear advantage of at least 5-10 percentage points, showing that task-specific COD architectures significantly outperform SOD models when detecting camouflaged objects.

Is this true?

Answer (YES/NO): NO